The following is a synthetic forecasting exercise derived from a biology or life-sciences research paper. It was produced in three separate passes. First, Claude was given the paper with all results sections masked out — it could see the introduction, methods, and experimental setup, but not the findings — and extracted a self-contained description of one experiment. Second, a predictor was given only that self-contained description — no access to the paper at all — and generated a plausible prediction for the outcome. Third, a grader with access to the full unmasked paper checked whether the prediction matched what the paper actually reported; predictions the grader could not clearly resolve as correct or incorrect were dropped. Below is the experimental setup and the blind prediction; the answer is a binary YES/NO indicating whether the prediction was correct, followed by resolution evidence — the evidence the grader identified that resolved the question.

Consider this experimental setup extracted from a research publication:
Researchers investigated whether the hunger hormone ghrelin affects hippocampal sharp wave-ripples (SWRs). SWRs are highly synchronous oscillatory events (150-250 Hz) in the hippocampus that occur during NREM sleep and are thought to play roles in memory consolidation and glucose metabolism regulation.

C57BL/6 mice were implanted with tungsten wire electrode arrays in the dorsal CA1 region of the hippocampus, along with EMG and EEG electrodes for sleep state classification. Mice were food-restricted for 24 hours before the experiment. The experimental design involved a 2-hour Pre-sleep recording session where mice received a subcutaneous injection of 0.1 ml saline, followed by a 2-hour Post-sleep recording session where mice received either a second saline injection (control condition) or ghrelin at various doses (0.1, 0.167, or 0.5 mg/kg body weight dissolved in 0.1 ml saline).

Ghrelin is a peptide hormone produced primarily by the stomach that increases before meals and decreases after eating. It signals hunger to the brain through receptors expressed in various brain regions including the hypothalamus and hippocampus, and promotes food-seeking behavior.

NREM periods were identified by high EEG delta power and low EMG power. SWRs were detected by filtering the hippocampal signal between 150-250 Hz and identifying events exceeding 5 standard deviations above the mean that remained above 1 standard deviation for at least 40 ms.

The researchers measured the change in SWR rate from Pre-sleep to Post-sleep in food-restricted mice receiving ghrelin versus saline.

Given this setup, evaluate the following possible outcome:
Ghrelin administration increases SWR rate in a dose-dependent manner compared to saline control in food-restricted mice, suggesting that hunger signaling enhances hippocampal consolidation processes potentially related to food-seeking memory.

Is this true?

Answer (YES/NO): NO